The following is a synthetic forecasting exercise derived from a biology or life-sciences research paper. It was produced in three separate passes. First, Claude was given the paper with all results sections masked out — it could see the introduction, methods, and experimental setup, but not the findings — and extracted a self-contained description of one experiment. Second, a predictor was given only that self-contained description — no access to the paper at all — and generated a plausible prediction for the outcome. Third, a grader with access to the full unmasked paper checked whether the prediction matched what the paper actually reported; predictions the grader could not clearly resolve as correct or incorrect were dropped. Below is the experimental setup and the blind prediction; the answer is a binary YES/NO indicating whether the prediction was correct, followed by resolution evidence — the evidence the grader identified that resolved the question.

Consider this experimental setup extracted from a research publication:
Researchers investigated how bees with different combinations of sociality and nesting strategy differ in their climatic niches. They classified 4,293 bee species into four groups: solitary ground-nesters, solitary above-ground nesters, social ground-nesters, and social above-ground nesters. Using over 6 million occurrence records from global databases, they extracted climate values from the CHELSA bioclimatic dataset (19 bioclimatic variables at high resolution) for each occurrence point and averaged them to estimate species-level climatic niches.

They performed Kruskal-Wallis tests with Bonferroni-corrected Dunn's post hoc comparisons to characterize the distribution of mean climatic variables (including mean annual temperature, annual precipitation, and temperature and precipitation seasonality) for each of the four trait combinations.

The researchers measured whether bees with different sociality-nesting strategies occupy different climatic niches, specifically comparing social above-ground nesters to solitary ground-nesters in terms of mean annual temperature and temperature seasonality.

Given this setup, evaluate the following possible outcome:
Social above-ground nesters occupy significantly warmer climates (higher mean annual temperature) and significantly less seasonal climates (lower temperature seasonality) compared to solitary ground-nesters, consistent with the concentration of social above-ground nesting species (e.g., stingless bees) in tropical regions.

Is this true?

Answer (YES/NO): YES